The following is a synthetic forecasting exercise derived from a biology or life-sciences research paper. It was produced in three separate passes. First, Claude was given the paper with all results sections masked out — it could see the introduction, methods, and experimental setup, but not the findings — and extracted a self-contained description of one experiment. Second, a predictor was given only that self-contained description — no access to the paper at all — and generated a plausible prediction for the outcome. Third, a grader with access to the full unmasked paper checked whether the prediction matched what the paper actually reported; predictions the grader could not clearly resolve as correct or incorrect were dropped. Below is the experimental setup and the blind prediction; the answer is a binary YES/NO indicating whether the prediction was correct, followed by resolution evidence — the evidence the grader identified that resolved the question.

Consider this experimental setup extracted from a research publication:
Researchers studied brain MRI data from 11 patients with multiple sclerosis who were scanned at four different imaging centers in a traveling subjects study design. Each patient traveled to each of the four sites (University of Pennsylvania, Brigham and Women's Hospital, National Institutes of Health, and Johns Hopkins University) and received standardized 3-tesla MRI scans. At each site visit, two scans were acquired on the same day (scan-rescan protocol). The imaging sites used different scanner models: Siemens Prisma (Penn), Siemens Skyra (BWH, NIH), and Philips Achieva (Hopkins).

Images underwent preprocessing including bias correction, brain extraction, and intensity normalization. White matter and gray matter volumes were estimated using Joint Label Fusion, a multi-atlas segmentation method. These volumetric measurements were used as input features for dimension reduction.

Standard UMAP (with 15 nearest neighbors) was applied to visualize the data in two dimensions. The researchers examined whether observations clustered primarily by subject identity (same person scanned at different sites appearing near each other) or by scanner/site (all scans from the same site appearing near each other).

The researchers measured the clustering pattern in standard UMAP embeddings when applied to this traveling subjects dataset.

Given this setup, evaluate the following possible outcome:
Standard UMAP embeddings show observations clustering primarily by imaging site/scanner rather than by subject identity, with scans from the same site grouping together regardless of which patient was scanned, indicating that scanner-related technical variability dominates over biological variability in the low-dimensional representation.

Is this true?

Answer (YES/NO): NO